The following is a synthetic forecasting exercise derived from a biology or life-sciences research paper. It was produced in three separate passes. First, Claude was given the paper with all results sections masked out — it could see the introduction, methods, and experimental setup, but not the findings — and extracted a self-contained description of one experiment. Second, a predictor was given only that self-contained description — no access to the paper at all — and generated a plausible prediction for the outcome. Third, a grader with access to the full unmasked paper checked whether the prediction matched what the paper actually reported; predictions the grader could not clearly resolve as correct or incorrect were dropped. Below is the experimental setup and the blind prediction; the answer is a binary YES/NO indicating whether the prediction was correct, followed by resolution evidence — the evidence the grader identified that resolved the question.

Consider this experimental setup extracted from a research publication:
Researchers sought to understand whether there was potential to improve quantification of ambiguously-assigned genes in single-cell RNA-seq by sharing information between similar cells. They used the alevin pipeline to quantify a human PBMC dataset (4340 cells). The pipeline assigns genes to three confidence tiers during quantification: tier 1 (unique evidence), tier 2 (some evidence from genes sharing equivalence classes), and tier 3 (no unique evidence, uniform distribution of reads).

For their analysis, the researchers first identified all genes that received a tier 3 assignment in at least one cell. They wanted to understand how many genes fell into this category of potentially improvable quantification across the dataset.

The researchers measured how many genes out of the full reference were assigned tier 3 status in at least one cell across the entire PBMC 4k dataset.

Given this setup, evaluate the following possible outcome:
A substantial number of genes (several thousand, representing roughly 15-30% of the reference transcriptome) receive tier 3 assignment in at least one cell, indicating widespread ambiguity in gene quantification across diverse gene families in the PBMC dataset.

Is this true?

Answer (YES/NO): NO